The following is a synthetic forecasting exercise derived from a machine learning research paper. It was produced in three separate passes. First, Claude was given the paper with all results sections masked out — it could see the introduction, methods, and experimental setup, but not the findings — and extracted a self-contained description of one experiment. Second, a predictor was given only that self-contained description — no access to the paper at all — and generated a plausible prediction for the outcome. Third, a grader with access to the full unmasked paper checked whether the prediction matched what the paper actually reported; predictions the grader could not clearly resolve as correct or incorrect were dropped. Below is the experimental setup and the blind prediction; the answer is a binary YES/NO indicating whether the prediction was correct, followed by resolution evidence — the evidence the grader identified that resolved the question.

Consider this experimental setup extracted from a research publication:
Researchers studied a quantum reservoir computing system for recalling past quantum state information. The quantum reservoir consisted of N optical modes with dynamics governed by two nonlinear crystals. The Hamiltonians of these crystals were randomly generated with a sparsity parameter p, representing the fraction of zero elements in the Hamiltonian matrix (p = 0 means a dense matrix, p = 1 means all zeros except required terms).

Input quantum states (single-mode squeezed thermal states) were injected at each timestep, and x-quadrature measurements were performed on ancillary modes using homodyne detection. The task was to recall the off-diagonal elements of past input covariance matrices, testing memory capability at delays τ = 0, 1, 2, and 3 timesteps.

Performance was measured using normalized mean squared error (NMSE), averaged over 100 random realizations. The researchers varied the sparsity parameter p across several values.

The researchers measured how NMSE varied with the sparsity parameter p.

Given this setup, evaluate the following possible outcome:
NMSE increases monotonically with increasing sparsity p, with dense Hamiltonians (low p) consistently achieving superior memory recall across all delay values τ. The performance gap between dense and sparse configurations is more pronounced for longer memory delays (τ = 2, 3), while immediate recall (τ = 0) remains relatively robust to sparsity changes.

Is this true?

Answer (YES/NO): NO